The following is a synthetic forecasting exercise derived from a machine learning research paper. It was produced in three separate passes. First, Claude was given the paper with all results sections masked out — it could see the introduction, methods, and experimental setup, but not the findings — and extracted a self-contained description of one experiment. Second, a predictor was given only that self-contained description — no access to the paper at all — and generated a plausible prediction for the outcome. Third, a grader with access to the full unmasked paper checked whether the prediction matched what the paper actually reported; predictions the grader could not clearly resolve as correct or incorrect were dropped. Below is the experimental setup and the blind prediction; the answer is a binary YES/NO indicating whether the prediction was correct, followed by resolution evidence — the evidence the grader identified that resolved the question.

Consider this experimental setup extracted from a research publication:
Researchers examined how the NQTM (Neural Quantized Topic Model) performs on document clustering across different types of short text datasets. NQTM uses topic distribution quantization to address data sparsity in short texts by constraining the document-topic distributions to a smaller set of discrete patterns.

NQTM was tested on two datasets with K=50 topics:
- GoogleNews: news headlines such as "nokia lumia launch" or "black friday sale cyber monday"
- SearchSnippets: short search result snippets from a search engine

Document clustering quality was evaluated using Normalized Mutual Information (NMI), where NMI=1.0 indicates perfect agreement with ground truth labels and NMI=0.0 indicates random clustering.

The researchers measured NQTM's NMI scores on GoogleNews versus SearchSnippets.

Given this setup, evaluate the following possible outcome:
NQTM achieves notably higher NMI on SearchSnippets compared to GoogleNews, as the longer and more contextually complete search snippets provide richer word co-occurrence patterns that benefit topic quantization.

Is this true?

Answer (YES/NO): NO